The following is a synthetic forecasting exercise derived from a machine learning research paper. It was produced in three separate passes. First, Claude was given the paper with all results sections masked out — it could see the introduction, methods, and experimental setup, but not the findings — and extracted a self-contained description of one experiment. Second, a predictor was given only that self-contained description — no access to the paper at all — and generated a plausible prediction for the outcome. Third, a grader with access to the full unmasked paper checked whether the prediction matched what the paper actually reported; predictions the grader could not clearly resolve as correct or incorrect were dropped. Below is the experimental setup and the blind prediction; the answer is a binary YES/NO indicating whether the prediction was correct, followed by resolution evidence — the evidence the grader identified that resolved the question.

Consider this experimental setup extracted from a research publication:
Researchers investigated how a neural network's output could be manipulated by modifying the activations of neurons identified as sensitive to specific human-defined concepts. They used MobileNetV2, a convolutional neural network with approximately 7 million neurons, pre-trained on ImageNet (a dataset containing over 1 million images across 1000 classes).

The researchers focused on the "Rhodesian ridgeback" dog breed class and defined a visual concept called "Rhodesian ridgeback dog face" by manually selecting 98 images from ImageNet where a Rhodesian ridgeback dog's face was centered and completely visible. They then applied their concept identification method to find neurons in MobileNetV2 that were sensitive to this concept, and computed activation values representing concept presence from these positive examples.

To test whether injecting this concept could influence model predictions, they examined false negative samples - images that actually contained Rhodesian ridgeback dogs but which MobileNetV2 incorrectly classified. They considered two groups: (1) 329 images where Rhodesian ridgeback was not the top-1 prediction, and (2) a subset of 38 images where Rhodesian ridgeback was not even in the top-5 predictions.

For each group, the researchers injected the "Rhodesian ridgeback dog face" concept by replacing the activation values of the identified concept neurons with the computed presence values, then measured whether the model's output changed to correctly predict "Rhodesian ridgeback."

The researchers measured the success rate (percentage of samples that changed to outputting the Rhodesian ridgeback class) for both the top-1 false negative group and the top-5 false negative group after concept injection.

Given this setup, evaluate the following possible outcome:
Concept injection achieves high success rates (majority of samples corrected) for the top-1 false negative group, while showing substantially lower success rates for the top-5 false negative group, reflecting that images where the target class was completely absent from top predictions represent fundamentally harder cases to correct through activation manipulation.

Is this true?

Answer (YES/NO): NO